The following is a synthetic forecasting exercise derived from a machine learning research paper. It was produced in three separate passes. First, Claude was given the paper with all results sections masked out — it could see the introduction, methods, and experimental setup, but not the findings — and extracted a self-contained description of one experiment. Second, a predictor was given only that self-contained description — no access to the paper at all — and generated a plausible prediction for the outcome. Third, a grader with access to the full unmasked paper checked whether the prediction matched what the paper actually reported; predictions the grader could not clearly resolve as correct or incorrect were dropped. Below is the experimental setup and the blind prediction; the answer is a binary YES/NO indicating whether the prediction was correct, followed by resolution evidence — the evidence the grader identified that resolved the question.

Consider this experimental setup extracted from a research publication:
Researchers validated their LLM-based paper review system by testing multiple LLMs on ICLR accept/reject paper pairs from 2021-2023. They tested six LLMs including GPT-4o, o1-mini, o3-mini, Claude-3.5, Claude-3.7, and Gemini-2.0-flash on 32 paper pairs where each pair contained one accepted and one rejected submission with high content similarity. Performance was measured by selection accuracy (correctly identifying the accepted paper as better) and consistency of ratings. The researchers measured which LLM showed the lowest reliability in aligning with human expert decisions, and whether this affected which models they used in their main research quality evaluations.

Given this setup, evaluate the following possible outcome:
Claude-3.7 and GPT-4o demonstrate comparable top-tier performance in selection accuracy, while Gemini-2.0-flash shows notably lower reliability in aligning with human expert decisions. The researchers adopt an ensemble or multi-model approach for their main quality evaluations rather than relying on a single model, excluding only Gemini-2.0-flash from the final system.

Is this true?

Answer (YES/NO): NO